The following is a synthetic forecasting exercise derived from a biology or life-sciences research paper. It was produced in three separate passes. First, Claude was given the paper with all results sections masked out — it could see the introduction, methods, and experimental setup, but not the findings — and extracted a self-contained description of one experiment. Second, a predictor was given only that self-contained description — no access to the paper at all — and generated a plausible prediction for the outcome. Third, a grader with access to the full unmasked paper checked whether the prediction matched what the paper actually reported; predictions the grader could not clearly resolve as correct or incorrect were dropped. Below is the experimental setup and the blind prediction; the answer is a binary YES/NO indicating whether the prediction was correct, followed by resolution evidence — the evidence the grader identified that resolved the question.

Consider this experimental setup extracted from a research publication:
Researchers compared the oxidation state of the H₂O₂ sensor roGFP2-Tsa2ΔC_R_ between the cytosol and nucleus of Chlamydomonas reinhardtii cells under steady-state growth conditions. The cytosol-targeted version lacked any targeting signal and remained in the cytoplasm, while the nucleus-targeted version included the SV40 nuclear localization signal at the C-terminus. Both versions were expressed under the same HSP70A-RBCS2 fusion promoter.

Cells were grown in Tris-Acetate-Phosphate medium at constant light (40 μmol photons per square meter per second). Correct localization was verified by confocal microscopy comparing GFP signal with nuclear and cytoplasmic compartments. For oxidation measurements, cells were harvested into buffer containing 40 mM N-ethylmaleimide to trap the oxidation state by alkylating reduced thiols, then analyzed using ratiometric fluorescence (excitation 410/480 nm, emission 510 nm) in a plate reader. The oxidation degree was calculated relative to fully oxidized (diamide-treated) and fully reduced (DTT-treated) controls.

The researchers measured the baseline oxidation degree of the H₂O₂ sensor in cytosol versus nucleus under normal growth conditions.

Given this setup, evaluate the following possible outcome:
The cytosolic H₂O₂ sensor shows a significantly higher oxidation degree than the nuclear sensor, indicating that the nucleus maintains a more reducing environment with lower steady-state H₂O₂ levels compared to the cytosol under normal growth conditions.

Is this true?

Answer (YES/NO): NO